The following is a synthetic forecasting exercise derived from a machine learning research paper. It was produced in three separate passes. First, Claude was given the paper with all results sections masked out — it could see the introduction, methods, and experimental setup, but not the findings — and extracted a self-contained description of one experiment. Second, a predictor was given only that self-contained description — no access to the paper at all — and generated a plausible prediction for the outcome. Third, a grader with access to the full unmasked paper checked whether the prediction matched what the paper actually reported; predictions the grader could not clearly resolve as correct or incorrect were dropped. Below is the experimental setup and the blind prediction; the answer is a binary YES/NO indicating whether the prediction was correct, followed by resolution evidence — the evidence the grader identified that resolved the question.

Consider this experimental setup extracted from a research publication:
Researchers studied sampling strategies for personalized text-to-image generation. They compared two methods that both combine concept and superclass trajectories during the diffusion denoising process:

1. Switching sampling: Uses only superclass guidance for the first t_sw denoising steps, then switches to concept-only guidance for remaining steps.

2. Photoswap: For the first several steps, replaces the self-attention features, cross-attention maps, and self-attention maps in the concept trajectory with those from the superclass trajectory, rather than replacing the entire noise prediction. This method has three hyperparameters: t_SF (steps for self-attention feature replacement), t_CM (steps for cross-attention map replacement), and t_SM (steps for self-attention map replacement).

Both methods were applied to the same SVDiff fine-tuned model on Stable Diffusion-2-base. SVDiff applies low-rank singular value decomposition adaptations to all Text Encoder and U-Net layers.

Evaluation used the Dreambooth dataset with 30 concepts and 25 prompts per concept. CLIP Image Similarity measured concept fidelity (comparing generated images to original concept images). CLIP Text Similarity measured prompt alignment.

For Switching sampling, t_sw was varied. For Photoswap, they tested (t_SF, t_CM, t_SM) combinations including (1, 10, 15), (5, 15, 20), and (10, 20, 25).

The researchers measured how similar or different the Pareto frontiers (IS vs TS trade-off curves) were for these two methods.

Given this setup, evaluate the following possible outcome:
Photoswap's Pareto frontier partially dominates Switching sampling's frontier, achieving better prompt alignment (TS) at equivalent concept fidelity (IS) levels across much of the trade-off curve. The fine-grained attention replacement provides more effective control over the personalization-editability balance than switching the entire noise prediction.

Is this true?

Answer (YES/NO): NO